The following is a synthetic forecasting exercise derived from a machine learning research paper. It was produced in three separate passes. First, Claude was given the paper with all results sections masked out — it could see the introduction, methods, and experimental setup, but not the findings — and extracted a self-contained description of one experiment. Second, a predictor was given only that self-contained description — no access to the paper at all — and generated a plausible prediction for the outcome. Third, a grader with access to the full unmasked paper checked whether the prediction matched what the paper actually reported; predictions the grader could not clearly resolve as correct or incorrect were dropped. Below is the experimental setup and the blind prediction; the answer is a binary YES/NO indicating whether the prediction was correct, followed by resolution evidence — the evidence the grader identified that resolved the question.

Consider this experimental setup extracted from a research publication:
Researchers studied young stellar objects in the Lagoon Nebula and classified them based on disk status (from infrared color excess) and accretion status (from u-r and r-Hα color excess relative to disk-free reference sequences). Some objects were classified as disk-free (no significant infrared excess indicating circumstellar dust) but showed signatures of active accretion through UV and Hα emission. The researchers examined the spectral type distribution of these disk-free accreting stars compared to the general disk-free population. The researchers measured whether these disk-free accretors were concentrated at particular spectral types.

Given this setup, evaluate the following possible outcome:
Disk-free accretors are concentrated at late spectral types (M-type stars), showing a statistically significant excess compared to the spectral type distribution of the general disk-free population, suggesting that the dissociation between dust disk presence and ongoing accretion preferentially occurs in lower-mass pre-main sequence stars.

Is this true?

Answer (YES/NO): NO